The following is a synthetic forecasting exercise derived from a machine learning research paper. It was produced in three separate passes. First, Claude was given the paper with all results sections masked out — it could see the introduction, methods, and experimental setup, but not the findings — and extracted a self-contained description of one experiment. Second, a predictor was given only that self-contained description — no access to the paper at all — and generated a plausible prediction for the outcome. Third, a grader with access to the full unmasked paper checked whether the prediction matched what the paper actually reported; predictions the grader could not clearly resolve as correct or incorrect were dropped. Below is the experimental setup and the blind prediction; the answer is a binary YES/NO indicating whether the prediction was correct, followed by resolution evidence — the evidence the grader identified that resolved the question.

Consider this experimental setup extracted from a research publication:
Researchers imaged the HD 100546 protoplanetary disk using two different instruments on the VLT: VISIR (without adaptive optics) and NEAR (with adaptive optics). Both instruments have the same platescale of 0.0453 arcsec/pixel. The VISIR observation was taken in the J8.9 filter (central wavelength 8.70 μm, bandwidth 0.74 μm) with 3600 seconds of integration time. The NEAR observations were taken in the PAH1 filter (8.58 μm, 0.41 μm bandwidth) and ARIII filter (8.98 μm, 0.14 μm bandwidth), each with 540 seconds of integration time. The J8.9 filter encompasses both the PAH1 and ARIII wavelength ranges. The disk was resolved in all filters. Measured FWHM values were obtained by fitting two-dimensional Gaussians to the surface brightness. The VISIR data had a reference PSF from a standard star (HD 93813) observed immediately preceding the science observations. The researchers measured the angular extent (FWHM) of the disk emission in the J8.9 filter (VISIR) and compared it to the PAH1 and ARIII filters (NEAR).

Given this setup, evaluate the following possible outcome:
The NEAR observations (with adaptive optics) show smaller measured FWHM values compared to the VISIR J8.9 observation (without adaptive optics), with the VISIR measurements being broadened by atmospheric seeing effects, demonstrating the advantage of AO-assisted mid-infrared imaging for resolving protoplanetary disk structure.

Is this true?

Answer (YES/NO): NO